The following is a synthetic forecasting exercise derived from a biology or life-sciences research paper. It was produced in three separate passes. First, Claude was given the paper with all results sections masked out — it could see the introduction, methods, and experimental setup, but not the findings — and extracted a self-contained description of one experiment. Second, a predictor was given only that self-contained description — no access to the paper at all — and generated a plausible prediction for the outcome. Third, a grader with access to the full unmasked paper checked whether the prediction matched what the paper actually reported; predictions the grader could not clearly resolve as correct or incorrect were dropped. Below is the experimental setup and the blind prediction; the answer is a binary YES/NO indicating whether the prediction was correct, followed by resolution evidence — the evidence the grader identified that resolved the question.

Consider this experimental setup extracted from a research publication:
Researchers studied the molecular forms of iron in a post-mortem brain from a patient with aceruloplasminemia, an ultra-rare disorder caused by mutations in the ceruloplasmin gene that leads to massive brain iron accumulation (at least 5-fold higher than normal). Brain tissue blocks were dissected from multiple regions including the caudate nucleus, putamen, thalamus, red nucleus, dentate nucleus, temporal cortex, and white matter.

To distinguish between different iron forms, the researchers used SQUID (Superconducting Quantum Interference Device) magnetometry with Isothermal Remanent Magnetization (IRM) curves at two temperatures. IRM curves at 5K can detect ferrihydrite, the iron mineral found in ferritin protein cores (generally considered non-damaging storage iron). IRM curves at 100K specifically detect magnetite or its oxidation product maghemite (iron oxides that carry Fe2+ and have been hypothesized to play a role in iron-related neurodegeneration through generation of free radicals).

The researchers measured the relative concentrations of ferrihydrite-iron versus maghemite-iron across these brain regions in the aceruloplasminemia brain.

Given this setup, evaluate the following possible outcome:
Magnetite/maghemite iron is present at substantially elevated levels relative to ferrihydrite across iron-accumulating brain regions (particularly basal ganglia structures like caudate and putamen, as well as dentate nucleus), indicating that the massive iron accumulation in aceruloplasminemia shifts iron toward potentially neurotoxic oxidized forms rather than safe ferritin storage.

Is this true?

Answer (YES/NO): NO